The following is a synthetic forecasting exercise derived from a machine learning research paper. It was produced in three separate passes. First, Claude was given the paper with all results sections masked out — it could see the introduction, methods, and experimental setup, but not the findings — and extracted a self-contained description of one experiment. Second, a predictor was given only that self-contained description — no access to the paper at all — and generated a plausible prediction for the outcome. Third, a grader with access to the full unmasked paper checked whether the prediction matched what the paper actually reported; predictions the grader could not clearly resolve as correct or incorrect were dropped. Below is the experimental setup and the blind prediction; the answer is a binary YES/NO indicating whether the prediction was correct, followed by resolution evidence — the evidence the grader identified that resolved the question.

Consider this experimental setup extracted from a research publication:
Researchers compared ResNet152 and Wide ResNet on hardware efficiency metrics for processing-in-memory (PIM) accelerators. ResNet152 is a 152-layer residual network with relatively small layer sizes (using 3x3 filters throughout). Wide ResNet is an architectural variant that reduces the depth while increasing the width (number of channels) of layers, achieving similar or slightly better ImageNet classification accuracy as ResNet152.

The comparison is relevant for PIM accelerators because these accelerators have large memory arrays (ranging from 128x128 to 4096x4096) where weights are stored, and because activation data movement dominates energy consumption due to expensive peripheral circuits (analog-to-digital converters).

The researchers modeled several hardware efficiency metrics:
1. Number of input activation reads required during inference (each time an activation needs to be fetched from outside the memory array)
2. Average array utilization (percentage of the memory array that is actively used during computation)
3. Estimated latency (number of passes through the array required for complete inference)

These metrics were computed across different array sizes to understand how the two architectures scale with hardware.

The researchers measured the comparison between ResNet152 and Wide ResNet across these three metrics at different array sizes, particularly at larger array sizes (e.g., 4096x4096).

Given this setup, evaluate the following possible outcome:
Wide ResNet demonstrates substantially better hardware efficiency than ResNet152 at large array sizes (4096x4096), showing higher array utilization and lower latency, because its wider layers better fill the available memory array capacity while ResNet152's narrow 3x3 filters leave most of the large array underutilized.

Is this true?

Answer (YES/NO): YES